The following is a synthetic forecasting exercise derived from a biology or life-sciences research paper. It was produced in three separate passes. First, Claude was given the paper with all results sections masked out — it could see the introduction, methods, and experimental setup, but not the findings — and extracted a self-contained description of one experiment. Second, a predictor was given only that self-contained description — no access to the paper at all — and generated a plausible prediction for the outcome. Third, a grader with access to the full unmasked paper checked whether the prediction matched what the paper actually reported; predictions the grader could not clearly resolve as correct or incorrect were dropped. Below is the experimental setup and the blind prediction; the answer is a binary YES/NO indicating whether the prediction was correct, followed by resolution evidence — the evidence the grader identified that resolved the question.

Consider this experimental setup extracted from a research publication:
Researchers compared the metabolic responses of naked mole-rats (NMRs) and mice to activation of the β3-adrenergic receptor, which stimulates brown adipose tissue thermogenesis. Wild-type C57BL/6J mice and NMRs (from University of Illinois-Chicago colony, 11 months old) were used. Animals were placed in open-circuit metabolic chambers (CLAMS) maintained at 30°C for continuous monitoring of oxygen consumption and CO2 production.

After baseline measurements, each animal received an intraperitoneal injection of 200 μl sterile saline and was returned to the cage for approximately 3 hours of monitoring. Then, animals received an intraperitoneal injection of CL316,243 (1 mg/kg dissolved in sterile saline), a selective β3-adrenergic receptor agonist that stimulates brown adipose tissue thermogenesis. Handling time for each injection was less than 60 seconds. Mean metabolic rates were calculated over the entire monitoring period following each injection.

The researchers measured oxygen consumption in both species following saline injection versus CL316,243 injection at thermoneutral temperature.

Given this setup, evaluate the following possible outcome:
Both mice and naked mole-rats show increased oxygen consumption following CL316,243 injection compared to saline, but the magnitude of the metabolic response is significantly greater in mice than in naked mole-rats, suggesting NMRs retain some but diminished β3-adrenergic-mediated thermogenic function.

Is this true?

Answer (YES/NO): NO